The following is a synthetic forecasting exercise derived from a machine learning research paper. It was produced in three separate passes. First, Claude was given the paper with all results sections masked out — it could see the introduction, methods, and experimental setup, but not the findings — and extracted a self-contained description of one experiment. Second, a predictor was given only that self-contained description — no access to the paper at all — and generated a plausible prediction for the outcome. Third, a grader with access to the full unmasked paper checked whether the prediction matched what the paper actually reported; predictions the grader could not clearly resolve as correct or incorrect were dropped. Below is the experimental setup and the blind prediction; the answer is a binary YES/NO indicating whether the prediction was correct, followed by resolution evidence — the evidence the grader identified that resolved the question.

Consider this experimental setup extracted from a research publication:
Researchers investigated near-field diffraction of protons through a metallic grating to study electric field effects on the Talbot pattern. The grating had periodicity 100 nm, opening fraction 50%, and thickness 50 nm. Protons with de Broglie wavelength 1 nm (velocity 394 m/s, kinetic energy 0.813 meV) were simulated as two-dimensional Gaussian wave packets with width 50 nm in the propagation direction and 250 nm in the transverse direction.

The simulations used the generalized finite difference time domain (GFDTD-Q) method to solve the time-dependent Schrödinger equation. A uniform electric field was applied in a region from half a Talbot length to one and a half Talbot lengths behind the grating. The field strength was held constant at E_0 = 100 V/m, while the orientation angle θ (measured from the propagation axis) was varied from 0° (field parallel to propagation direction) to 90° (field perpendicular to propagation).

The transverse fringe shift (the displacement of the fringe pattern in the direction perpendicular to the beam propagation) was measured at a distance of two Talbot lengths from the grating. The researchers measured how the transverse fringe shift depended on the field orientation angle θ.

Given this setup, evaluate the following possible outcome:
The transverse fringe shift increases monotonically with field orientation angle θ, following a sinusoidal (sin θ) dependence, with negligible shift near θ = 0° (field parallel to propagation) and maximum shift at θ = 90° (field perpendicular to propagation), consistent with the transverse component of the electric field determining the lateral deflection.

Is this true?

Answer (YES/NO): YES